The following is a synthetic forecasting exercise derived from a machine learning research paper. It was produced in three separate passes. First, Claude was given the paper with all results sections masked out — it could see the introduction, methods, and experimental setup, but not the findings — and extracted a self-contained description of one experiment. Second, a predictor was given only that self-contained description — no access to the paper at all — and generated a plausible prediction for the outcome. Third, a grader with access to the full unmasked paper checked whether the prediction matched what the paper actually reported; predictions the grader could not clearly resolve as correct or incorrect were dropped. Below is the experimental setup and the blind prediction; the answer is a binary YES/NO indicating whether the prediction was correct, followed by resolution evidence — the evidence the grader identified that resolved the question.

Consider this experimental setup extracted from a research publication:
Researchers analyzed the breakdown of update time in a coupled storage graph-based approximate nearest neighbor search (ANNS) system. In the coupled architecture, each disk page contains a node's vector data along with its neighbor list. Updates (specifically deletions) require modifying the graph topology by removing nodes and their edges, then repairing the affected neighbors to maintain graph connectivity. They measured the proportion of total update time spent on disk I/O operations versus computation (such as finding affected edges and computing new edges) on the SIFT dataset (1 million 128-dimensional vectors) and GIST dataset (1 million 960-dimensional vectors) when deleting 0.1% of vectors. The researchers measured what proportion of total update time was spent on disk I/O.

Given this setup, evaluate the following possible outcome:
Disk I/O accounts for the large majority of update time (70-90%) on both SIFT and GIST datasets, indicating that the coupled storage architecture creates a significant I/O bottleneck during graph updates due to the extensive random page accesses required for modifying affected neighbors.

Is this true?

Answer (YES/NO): NO